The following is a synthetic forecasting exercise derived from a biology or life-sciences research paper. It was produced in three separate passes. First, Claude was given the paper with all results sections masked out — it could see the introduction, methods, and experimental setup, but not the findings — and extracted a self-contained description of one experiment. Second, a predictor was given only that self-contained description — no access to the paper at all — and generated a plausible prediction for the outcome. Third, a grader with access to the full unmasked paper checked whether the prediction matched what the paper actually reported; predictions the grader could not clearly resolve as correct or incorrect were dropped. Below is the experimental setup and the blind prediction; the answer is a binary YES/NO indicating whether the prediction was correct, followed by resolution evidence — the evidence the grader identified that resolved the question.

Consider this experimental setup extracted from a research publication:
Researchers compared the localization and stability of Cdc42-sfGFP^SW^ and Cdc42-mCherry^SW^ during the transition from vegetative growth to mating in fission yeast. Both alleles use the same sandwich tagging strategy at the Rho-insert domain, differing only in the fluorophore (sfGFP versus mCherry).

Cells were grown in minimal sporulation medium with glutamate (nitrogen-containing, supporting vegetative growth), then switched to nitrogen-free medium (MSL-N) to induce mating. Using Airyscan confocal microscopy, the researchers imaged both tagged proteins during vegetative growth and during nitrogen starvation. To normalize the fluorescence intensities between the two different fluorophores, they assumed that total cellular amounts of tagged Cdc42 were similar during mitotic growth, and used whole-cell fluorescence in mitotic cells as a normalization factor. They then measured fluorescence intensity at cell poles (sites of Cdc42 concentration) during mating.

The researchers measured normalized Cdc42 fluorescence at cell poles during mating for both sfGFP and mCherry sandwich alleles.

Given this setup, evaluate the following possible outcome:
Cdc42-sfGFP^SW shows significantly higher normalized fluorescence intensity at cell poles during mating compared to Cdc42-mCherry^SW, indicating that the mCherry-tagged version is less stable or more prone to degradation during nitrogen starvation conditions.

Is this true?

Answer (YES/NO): YES